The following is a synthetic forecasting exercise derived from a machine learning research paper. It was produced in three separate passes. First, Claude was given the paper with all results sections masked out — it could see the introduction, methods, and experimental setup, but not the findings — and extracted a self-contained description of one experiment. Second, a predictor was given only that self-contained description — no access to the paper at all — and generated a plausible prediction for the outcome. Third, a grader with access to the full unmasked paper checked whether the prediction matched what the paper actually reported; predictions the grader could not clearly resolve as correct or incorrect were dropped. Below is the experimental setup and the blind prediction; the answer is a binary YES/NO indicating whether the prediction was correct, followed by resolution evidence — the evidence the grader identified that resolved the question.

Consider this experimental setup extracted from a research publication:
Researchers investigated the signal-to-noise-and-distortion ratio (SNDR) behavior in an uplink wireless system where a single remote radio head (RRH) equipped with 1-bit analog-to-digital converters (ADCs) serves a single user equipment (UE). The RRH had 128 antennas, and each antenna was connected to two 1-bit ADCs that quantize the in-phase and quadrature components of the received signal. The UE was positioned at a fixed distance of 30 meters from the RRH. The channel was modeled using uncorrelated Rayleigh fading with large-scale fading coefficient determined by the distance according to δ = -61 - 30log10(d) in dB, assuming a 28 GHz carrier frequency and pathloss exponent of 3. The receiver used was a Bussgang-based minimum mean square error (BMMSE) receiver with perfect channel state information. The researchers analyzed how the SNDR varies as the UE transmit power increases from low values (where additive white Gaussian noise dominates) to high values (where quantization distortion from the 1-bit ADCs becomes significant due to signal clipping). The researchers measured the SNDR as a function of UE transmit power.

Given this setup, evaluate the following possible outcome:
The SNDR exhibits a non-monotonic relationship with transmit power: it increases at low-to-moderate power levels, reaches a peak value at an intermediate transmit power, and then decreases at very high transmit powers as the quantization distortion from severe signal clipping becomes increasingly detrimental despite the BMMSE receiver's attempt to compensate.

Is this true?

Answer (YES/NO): YES